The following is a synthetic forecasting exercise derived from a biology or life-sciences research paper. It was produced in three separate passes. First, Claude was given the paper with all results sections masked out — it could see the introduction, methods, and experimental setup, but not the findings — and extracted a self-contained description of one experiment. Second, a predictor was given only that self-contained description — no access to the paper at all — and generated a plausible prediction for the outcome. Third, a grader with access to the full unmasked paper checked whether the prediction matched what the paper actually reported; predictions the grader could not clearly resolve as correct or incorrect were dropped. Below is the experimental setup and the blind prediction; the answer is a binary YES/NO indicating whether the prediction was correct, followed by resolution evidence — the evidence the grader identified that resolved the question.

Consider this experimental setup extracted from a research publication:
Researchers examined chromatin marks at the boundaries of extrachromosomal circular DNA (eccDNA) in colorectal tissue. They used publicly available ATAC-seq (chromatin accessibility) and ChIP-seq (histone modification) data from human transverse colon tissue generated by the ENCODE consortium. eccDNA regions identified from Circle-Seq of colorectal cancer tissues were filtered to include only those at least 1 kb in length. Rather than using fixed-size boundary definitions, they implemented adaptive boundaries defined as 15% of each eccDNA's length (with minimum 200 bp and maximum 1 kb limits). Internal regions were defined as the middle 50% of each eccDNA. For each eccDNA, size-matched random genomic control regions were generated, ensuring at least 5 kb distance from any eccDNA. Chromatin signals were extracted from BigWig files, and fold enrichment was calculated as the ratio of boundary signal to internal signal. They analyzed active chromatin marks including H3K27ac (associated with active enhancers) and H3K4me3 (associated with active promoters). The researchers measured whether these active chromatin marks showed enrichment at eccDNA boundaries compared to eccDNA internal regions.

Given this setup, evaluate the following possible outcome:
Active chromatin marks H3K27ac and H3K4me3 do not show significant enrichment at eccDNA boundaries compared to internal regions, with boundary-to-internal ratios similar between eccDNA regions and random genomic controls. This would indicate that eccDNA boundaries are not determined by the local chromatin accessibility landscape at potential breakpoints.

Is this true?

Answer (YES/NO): NO